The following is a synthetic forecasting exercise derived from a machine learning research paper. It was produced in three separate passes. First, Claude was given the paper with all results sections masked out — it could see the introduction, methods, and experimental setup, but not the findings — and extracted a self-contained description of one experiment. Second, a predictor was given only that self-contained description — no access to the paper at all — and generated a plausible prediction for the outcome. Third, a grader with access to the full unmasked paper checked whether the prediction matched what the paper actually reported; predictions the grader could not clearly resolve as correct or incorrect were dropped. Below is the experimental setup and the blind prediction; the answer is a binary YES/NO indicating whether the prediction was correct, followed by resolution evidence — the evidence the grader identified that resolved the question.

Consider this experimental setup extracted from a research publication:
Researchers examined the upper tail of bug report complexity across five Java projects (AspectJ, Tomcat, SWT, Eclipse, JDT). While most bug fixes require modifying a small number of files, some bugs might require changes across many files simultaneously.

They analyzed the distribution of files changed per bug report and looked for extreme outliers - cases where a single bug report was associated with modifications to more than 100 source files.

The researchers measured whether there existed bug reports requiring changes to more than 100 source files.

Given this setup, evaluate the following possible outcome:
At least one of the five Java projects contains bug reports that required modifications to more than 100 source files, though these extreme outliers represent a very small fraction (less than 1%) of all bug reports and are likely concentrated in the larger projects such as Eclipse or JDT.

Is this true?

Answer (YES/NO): NO